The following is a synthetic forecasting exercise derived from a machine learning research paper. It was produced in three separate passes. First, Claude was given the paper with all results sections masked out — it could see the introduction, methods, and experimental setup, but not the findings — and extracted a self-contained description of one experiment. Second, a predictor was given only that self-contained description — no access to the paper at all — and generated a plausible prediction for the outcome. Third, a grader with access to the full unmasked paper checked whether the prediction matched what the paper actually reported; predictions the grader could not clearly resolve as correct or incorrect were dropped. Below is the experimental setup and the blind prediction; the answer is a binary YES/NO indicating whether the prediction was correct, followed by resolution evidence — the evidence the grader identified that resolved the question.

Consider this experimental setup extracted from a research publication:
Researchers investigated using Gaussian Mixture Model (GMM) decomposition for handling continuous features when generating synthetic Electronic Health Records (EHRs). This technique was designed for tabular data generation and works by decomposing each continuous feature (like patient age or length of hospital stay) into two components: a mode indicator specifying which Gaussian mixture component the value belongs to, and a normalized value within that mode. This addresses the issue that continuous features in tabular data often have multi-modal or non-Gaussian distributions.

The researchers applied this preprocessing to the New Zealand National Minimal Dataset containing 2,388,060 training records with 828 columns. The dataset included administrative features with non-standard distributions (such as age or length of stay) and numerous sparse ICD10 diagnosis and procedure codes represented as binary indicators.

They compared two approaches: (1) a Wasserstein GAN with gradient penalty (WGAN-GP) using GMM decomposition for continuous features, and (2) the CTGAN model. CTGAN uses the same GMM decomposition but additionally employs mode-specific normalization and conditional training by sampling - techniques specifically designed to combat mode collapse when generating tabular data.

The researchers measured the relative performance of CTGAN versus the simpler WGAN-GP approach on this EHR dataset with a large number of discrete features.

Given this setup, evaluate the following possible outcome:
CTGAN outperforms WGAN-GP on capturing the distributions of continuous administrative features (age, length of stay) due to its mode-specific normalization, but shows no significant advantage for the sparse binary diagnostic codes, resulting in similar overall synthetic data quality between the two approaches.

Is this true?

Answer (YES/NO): NO